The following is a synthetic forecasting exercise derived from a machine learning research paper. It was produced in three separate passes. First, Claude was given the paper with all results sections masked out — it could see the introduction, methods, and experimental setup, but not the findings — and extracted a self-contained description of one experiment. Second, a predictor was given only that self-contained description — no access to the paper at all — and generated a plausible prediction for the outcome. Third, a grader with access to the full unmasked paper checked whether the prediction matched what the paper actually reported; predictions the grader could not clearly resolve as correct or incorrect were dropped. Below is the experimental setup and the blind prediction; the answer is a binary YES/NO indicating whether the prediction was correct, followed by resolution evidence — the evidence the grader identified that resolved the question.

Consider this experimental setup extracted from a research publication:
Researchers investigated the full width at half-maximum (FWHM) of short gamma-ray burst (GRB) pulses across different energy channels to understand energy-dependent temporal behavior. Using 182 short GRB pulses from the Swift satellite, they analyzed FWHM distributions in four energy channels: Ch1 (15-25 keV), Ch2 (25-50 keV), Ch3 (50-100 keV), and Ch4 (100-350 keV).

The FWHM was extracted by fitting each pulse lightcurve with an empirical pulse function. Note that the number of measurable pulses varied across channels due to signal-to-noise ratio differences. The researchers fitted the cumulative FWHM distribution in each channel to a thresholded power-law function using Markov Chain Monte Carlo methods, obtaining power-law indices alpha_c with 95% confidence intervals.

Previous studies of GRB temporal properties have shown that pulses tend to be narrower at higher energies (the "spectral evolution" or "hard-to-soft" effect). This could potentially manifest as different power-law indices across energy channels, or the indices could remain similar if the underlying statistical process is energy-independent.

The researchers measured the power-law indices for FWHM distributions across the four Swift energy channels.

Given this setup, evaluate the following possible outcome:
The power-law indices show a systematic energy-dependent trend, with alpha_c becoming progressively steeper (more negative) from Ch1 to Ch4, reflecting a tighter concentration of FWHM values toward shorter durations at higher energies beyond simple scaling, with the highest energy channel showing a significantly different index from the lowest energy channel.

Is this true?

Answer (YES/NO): NO